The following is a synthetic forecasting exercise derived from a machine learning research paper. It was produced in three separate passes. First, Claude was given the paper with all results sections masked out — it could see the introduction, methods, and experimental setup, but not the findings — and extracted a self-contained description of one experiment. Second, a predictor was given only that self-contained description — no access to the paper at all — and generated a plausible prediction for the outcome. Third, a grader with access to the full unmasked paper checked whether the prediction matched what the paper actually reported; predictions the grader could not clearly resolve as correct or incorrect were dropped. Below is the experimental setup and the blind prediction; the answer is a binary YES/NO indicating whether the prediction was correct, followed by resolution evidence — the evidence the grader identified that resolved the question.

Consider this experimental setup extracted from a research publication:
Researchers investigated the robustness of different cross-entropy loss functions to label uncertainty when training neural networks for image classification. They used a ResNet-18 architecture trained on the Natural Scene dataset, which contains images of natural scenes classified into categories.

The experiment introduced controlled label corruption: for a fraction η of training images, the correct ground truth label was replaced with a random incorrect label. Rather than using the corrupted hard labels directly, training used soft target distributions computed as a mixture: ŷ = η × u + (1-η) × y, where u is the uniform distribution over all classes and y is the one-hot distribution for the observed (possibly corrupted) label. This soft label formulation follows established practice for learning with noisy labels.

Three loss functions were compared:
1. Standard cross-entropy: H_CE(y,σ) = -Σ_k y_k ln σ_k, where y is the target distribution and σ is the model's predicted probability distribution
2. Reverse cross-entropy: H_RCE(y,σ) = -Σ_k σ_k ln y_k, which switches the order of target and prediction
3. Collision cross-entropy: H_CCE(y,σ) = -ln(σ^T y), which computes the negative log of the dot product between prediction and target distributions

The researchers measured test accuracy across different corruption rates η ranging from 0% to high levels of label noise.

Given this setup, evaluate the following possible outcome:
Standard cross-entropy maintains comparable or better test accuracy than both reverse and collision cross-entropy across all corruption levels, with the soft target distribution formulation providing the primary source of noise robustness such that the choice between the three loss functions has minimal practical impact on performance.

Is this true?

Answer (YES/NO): NO